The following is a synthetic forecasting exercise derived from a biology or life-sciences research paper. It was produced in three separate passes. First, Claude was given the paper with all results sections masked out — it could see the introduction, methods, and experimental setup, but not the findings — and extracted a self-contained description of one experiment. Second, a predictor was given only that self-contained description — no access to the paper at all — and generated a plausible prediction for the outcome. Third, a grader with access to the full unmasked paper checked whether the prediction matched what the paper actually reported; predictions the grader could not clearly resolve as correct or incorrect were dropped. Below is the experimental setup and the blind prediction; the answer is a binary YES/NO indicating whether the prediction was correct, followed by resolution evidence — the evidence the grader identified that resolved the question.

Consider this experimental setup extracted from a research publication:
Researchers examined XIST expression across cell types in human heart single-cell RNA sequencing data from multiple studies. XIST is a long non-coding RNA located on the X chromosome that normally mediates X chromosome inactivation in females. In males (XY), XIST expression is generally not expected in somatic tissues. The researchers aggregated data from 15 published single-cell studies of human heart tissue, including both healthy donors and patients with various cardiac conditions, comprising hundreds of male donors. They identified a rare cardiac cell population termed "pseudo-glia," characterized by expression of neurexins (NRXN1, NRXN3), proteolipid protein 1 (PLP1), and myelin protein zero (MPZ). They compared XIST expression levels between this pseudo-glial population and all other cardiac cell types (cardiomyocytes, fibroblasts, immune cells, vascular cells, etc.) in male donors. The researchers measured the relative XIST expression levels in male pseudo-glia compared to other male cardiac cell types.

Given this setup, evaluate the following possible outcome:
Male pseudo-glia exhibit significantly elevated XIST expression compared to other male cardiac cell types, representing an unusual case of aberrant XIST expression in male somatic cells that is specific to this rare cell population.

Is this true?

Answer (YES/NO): YES